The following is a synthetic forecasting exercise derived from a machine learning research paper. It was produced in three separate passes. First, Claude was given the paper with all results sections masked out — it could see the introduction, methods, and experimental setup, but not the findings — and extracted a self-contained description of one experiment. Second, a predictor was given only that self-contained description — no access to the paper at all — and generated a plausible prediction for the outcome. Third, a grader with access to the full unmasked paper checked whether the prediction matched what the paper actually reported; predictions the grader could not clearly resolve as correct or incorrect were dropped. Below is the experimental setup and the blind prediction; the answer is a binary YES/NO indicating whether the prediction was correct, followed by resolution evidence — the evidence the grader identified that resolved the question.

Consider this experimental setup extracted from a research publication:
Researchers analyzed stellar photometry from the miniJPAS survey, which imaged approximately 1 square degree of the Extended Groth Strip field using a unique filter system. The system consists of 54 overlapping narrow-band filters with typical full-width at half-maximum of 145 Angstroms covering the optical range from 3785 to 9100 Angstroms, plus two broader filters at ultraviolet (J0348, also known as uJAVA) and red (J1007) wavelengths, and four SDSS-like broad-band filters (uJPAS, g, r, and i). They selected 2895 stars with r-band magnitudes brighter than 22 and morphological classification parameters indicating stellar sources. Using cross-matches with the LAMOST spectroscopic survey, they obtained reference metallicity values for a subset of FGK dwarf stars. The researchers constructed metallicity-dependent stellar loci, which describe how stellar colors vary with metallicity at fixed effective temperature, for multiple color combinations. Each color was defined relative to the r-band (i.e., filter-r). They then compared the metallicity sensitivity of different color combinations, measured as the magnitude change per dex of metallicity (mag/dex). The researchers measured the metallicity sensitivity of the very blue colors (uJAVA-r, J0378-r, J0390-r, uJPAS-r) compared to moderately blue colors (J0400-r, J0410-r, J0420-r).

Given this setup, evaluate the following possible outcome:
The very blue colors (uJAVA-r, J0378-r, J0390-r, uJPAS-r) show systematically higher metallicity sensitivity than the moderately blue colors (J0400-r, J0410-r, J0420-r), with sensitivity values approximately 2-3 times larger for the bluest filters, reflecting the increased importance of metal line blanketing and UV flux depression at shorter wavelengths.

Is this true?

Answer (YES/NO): YES